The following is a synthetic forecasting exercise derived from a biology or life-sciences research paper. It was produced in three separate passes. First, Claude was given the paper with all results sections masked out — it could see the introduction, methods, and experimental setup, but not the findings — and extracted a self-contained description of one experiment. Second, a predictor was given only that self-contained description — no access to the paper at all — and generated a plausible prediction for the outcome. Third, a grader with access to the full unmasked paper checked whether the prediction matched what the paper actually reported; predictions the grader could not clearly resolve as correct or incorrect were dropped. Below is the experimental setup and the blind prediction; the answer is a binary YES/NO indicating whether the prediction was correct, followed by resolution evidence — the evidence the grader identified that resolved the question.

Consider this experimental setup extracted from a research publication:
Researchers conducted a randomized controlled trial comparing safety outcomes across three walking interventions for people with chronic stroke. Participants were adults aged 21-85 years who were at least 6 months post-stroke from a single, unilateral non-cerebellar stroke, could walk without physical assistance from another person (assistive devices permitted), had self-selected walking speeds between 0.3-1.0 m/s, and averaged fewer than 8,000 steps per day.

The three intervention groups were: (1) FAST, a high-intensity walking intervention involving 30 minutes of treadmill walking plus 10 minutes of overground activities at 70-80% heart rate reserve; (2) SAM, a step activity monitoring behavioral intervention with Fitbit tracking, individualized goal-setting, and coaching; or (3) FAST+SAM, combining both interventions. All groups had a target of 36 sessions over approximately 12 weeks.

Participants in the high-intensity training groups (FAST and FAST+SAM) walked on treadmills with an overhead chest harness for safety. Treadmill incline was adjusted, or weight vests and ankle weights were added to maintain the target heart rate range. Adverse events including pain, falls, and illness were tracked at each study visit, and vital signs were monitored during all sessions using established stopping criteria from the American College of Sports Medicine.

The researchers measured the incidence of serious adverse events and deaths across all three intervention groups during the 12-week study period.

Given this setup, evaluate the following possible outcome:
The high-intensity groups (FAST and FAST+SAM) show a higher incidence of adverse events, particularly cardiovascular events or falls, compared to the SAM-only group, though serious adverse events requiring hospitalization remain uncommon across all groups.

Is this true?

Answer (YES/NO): NO